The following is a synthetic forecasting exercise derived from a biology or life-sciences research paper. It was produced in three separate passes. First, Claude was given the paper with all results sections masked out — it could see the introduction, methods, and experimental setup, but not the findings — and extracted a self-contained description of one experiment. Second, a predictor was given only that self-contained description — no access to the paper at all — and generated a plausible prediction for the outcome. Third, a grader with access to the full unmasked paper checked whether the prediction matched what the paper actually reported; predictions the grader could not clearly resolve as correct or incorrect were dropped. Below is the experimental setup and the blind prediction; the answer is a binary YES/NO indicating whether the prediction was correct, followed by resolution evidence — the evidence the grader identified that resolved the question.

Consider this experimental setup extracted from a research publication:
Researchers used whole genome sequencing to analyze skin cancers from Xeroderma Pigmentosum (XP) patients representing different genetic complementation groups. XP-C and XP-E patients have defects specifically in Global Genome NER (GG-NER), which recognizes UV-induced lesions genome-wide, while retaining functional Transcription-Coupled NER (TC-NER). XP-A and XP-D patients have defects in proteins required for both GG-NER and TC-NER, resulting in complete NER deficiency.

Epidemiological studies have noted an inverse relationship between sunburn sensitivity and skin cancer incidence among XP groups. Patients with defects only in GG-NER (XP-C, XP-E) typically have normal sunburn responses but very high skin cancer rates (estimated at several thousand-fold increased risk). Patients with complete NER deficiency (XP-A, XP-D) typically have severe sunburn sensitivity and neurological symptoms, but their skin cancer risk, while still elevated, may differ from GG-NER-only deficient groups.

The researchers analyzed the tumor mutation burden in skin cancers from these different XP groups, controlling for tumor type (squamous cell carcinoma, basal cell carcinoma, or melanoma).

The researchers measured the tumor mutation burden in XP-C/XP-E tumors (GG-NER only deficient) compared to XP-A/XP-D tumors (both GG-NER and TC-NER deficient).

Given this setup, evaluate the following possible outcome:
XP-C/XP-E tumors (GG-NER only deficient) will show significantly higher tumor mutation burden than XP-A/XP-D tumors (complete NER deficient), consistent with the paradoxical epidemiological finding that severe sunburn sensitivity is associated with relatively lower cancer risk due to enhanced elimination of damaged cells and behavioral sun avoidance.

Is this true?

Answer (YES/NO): YES